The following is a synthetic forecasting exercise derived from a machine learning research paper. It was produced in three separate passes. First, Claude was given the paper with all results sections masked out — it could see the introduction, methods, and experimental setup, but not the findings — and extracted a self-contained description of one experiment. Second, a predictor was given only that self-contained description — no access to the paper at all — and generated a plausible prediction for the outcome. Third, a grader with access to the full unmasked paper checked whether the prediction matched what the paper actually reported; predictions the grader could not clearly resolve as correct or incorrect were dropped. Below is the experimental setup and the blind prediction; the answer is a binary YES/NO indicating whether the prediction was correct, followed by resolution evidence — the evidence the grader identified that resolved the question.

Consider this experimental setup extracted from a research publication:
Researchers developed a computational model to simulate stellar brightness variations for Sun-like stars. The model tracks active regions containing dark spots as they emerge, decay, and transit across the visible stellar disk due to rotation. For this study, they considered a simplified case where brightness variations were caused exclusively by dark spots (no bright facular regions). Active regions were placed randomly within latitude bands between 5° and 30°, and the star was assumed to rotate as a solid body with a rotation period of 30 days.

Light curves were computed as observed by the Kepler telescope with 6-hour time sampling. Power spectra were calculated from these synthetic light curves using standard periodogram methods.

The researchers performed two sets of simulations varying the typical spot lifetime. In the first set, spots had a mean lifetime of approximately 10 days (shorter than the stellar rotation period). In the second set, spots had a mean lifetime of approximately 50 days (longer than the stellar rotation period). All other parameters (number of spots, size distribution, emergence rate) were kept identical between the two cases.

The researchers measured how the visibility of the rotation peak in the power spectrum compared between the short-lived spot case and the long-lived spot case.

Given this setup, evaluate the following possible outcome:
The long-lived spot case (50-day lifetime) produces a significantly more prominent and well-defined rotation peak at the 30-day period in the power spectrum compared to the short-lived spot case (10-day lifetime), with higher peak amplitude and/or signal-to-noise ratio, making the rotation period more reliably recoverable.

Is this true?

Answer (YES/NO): YES